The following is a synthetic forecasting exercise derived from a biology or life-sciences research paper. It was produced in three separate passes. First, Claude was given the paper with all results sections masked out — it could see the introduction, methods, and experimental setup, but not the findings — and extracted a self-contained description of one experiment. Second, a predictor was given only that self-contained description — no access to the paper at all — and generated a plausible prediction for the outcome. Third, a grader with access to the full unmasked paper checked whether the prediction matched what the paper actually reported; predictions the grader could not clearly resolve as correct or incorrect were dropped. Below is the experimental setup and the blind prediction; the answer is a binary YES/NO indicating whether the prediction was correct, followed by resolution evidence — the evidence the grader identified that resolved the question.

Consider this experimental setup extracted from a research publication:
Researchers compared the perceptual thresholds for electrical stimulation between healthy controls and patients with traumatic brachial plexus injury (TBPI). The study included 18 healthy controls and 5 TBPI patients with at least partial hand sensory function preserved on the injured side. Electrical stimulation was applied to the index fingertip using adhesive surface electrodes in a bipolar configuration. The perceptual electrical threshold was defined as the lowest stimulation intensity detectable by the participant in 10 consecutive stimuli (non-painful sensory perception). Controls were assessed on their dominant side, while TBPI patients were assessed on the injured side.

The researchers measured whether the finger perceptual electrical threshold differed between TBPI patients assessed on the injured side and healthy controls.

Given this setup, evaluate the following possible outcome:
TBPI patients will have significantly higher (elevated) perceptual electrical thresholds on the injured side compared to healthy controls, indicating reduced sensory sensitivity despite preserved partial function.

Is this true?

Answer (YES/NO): YES